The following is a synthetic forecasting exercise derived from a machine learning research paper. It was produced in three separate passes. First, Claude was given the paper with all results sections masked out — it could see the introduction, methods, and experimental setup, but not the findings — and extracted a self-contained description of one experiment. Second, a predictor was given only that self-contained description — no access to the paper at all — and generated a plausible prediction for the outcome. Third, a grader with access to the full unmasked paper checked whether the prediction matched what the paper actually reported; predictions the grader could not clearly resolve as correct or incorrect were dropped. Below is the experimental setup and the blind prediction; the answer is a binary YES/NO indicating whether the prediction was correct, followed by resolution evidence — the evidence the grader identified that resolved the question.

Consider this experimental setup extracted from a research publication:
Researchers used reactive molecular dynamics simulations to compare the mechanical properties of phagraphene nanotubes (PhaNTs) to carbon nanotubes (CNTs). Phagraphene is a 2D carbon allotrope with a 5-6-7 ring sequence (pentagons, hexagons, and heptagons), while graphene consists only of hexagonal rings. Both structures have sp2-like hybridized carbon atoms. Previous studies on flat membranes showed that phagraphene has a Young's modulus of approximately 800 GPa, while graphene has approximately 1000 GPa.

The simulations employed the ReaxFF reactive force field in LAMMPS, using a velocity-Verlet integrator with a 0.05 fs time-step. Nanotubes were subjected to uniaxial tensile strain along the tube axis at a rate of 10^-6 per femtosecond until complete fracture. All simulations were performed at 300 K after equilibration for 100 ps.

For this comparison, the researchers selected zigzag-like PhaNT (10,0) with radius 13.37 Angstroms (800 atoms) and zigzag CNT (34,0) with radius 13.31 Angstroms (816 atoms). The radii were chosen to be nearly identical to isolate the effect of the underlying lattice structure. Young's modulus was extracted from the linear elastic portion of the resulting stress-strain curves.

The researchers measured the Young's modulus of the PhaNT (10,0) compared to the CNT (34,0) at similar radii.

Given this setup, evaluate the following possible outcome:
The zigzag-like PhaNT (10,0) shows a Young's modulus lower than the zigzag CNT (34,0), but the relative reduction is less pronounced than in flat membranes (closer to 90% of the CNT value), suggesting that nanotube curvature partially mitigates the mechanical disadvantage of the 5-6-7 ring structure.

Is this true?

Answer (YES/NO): NO